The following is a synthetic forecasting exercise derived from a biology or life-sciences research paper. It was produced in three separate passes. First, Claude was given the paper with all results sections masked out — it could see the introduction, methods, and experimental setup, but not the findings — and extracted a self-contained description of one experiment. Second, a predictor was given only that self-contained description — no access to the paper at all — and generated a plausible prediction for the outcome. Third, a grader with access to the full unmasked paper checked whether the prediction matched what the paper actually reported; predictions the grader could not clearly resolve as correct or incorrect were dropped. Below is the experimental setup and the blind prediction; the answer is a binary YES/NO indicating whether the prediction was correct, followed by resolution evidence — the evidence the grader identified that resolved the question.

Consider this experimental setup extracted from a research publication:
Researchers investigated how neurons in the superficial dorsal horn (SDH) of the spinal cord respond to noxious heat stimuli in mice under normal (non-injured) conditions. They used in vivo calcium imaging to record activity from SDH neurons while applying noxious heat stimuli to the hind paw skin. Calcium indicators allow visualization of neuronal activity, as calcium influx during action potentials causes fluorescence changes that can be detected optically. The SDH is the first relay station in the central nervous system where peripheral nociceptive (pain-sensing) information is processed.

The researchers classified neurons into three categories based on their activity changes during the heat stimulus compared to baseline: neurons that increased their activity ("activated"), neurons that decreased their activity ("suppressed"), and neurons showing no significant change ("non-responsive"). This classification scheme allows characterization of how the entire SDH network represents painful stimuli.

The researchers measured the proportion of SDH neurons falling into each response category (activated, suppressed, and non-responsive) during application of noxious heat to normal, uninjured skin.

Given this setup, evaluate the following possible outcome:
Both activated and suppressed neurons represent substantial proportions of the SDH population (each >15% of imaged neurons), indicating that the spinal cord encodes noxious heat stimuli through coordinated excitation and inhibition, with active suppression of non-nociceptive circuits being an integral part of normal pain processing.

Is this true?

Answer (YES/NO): YES